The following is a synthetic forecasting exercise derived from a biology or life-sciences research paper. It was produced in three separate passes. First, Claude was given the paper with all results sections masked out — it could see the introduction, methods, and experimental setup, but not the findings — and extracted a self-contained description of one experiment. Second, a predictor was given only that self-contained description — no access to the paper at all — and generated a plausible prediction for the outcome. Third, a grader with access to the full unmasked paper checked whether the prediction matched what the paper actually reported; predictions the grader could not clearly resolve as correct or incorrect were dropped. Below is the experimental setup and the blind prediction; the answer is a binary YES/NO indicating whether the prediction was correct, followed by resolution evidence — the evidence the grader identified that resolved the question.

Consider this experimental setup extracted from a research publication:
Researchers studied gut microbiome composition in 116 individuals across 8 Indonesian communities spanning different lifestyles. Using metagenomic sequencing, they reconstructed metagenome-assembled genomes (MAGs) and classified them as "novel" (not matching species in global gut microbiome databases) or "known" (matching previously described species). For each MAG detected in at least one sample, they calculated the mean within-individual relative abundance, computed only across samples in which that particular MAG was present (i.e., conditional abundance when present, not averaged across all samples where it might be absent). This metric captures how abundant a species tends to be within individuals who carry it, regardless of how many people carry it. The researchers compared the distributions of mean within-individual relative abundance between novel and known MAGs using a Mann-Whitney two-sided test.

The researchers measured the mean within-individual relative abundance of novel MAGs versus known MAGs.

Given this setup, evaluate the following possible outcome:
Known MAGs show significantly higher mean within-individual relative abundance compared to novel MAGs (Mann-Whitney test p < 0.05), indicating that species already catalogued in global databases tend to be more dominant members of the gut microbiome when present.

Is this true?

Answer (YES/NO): NO